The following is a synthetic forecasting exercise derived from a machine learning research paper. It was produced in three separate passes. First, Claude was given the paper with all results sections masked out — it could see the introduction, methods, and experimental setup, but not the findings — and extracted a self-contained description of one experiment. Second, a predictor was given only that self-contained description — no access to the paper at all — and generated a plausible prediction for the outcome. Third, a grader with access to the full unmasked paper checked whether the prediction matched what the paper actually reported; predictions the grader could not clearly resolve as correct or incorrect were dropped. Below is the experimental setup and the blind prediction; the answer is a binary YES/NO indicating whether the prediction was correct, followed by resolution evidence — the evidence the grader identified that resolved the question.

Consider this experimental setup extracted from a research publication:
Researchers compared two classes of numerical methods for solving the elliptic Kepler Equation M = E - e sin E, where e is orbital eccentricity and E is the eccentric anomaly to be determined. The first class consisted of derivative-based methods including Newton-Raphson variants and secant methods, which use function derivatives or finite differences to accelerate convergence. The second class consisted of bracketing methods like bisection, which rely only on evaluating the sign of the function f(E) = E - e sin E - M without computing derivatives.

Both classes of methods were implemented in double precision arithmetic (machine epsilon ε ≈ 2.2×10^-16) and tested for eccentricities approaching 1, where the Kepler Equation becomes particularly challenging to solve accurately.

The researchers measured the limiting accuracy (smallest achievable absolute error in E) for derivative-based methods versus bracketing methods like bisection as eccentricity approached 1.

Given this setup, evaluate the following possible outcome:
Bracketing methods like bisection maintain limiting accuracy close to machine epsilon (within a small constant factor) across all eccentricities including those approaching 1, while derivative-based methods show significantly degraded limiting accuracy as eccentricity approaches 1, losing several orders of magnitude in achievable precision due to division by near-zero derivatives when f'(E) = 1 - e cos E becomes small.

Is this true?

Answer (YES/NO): YES